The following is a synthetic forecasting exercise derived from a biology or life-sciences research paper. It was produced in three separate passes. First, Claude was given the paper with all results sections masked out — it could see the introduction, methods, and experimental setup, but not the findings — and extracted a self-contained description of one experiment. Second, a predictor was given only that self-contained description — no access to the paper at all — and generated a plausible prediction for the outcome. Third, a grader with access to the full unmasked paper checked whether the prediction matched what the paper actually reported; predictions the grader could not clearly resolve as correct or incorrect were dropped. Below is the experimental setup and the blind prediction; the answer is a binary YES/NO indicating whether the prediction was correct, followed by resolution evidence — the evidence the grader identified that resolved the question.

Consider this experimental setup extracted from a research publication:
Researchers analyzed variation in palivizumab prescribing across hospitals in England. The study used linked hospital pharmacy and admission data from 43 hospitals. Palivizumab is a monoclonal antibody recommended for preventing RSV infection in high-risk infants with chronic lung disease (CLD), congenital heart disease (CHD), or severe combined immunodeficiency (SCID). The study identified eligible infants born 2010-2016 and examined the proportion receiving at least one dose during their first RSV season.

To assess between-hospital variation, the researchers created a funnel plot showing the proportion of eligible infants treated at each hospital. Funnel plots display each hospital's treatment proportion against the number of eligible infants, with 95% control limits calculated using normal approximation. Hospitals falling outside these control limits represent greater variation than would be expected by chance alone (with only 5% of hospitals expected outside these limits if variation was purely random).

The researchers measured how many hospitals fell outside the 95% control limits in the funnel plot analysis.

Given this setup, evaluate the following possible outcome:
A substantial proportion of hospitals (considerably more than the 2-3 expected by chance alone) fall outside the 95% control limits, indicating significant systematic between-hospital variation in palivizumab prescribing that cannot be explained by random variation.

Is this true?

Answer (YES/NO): YES